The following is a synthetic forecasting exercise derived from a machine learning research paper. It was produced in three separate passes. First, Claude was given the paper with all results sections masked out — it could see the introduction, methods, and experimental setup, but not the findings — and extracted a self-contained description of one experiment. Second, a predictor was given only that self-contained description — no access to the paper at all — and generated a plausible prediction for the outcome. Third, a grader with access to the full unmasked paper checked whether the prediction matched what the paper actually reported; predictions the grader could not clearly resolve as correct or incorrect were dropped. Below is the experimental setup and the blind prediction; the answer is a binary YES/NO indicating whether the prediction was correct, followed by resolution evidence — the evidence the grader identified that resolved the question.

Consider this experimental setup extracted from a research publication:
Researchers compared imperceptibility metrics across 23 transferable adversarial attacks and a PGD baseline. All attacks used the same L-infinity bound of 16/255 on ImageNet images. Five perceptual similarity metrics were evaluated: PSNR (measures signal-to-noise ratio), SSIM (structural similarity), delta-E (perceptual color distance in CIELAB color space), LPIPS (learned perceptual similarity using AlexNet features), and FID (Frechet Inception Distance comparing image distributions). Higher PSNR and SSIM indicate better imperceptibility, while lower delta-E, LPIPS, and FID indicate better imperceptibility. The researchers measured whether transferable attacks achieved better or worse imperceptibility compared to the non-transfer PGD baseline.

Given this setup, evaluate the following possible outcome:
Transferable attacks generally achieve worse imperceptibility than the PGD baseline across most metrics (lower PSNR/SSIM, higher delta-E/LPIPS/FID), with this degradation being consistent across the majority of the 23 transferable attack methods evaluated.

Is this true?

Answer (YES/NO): YES